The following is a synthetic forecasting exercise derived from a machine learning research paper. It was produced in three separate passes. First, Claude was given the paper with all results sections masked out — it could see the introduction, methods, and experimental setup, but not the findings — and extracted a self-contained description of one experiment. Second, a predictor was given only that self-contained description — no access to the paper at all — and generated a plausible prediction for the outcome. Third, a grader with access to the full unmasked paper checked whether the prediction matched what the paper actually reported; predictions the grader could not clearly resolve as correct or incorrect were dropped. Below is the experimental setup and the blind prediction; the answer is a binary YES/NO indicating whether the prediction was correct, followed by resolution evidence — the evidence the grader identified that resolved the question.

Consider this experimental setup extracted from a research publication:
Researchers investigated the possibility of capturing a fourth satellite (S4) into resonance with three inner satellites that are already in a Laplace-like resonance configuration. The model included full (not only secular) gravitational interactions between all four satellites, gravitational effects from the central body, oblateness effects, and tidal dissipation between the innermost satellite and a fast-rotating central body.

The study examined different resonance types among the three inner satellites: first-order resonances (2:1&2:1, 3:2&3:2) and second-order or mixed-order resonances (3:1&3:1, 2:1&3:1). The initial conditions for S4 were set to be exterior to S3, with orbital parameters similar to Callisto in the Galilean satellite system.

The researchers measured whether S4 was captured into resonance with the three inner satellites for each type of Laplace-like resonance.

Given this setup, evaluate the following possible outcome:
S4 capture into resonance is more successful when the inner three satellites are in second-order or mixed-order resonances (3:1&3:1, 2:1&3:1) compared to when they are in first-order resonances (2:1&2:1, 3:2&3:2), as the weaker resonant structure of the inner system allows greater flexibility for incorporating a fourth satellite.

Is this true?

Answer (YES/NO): NO